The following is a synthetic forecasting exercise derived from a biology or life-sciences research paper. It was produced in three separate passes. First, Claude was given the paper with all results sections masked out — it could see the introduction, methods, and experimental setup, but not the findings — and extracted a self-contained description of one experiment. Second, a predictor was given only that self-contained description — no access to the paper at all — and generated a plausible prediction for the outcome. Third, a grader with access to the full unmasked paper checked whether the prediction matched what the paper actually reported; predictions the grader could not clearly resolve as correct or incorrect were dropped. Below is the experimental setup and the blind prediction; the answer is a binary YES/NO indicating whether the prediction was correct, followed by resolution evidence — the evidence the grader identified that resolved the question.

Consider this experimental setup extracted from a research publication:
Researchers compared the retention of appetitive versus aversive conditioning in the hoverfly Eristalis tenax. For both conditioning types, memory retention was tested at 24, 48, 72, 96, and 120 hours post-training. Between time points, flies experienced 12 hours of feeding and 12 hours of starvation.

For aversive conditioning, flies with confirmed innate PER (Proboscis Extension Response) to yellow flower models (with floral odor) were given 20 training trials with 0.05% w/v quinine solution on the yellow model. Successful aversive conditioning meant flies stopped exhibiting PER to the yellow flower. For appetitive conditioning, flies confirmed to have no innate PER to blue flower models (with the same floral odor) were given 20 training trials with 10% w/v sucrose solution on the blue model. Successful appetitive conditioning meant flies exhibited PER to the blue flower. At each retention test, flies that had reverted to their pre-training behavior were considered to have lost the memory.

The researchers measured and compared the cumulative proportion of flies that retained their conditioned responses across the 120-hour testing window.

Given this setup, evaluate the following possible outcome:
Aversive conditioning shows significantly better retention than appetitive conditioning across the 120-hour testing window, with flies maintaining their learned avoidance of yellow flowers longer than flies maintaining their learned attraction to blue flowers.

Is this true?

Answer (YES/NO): YES